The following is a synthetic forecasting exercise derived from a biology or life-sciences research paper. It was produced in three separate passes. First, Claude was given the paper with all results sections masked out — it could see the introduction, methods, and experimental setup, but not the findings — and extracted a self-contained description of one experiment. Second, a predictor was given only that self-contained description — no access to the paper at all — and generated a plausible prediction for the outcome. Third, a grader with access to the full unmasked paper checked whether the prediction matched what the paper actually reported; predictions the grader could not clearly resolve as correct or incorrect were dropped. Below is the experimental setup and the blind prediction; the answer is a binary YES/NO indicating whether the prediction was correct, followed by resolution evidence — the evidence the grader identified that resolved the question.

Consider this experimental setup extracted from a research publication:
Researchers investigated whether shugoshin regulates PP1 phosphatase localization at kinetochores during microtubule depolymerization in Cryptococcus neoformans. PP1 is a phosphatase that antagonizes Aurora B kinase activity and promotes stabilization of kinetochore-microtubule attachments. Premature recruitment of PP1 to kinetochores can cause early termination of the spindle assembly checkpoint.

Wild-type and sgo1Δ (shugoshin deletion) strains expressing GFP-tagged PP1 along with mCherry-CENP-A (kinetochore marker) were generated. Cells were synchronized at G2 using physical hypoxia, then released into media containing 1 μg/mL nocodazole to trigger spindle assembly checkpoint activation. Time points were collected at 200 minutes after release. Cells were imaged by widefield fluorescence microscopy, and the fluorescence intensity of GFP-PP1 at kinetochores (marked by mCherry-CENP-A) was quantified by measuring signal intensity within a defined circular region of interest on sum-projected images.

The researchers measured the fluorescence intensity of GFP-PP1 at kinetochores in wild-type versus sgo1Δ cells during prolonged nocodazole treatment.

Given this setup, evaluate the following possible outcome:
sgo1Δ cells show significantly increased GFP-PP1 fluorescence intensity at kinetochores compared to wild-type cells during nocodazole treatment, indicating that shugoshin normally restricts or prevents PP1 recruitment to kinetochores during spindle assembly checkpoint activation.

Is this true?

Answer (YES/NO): YES